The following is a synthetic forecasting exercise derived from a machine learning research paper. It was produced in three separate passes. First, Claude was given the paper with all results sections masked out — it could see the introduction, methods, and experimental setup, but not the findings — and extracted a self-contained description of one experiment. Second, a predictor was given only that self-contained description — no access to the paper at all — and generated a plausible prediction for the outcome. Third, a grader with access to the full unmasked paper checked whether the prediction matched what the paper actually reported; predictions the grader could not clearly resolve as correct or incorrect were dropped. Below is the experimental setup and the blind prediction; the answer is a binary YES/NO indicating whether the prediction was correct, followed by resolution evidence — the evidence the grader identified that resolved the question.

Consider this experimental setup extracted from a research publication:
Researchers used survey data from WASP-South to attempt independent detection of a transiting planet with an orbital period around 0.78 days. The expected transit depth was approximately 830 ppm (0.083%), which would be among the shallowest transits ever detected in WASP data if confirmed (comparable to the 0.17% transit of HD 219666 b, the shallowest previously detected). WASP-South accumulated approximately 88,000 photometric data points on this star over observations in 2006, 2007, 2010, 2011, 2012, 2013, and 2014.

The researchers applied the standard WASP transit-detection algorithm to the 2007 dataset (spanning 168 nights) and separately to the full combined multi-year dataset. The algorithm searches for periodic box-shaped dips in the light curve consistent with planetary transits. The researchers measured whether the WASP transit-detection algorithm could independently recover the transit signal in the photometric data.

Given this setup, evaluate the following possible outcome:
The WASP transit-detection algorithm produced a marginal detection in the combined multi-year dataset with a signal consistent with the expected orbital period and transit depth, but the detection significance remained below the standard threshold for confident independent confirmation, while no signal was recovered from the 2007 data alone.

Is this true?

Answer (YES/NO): NO